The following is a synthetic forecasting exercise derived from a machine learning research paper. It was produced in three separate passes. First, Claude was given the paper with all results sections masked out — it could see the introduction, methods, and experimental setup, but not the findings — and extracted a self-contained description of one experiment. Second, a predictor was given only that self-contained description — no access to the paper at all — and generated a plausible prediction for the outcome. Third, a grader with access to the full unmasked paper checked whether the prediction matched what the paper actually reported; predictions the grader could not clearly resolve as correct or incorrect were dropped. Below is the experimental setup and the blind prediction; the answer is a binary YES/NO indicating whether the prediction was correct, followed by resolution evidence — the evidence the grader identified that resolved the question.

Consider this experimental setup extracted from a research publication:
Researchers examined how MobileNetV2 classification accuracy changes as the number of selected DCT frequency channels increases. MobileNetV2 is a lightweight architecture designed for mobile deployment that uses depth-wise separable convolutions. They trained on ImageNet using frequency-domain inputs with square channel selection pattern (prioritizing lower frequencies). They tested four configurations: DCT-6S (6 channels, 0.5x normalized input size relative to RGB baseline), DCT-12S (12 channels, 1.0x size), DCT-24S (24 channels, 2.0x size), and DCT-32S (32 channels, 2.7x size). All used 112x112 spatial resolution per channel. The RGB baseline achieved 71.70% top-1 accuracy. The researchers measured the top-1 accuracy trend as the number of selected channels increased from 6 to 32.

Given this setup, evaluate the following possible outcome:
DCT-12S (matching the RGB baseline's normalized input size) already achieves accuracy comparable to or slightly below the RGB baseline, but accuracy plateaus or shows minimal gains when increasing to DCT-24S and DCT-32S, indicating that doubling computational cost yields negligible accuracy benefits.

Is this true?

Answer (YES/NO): NO